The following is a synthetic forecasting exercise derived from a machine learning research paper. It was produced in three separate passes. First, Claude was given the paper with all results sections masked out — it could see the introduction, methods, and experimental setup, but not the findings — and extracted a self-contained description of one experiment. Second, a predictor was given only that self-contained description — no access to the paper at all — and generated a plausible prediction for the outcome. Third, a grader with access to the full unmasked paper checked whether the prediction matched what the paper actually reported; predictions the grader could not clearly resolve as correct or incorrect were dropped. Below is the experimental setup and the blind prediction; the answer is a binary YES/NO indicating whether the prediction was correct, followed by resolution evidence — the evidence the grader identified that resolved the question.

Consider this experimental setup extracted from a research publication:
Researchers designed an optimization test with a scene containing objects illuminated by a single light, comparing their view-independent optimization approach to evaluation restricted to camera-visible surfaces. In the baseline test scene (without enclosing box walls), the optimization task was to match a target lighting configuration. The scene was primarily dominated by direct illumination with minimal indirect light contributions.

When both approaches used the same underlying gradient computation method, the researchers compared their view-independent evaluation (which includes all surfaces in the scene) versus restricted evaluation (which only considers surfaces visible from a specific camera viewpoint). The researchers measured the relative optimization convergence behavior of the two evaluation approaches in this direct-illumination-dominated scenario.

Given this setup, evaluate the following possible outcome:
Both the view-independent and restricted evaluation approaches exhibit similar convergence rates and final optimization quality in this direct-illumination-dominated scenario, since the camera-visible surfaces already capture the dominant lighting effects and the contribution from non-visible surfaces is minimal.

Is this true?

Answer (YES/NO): YES